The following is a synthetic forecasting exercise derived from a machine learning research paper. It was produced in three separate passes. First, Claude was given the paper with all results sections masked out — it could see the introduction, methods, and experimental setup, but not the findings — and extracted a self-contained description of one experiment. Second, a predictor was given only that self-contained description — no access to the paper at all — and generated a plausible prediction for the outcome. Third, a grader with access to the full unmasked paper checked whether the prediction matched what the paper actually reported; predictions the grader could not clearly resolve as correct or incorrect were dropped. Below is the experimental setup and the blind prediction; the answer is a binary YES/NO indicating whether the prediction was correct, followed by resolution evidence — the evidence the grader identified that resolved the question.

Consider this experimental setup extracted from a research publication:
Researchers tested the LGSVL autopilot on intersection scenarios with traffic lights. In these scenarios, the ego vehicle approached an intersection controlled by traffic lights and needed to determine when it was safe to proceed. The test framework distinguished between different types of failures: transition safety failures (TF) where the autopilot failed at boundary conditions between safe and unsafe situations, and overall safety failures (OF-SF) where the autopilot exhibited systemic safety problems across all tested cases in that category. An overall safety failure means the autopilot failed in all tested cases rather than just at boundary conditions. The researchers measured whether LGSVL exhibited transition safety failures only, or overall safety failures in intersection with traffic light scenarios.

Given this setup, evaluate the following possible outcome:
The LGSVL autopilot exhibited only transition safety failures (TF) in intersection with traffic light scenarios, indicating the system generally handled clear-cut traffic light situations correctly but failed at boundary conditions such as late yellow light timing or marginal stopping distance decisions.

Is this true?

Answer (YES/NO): NO